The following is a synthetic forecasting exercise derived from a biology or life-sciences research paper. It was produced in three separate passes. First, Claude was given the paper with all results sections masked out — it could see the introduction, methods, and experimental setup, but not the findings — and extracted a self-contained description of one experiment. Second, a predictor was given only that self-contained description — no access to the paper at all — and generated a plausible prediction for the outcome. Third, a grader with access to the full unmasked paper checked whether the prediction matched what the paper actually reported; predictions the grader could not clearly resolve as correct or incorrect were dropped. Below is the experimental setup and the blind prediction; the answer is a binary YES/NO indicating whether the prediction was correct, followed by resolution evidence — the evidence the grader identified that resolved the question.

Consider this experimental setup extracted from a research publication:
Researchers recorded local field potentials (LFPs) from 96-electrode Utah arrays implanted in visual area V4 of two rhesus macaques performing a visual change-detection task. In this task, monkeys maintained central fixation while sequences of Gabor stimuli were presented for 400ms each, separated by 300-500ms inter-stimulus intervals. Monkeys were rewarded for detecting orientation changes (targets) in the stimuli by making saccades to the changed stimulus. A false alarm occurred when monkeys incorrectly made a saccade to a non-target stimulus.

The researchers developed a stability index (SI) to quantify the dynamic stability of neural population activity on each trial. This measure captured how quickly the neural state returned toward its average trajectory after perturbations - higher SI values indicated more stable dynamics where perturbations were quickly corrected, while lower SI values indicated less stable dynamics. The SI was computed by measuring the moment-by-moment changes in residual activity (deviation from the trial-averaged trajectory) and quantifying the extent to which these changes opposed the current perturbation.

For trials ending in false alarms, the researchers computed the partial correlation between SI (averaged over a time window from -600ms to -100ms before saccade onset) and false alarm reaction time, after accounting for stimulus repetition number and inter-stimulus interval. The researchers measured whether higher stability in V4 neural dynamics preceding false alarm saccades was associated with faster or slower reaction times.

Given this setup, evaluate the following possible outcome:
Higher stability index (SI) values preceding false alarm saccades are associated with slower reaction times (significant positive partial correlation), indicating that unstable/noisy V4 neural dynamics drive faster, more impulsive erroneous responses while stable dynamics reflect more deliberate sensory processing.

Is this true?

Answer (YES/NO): YES